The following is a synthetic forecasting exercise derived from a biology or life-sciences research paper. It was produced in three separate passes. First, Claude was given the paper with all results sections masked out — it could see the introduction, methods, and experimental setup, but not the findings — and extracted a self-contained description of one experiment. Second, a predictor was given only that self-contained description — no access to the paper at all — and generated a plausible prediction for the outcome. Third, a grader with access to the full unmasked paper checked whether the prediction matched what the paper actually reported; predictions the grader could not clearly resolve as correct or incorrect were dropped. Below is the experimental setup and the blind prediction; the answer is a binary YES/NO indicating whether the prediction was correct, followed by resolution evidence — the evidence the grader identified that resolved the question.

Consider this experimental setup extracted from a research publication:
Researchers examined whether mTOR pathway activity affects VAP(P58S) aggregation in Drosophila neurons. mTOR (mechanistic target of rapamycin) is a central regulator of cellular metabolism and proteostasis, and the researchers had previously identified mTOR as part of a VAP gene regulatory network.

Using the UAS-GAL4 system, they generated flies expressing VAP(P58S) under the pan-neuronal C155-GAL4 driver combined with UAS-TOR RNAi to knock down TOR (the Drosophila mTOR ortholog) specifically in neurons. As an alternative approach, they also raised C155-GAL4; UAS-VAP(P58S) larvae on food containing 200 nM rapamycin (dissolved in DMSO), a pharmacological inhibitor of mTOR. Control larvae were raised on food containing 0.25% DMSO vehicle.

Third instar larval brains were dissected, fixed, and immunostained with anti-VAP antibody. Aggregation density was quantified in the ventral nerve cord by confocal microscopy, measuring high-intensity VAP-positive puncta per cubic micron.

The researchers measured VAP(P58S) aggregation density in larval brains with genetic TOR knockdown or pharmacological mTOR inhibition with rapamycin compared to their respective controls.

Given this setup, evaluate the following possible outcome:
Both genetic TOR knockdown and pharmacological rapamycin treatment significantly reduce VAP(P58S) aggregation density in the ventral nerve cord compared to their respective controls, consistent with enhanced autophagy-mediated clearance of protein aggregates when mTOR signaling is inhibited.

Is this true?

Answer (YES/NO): NO